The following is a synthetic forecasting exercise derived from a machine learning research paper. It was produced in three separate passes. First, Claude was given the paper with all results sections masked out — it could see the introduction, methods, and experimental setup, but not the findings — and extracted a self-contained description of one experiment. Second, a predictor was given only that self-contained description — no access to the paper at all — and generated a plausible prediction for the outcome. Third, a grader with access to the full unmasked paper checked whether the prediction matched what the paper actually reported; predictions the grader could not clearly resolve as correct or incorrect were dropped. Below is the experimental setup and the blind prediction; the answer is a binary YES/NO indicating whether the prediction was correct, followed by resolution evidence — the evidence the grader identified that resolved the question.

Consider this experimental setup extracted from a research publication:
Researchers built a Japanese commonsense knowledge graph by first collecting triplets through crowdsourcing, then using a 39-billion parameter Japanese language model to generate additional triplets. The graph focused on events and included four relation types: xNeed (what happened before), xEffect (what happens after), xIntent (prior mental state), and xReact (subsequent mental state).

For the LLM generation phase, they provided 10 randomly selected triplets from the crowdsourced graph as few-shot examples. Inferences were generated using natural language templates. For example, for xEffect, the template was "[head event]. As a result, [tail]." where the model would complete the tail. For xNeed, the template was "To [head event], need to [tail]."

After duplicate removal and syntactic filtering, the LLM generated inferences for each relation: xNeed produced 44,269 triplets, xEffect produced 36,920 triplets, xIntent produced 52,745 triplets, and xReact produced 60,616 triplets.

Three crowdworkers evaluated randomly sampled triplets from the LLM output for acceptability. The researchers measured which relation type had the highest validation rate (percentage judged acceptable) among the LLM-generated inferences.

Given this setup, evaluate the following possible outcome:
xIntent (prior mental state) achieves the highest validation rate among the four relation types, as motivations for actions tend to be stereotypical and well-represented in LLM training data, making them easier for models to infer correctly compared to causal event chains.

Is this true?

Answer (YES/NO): NO